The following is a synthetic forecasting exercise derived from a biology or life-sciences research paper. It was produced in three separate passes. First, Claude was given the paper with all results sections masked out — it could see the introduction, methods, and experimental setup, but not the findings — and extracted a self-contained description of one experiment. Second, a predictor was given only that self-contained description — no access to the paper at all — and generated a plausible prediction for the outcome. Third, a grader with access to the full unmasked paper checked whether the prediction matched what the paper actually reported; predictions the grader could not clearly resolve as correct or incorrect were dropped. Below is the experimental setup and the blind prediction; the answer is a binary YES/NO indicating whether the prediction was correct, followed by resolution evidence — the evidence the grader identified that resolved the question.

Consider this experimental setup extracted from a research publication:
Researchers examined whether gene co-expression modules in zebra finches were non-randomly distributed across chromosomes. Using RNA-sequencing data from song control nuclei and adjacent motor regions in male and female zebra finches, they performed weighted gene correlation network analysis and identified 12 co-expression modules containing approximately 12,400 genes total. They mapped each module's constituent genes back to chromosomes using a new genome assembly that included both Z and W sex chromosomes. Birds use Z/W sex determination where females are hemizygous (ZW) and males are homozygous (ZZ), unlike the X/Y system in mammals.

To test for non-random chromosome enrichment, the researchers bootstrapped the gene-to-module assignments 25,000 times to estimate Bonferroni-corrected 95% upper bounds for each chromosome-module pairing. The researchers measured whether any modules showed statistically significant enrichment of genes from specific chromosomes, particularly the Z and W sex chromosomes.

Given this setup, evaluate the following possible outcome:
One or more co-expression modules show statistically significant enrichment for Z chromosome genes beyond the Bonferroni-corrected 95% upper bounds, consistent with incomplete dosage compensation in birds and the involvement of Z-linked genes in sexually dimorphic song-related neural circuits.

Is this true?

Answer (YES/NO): YES